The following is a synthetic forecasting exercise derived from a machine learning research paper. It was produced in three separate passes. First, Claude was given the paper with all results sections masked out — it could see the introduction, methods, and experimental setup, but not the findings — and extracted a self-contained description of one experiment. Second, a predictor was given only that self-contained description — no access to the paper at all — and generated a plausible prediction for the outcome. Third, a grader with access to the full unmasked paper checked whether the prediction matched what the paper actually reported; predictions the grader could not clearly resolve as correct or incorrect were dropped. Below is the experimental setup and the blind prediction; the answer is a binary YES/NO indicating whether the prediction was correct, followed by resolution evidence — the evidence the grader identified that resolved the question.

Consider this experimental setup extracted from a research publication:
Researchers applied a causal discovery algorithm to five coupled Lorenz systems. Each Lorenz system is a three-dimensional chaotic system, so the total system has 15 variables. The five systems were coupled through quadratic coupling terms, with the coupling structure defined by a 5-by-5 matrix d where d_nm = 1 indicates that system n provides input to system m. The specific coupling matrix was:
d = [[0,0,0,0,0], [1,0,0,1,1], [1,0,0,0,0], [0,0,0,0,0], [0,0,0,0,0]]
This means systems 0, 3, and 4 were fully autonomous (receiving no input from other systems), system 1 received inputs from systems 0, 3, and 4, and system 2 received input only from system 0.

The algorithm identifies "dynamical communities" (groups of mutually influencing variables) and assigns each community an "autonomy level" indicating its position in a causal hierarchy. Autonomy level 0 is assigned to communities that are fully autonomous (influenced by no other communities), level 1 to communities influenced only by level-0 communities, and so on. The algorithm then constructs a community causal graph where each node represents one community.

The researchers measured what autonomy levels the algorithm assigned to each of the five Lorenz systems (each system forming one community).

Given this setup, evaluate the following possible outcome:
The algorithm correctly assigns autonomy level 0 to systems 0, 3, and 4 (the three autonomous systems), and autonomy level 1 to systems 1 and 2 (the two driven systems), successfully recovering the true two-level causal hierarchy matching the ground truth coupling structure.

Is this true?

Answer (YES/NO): YES